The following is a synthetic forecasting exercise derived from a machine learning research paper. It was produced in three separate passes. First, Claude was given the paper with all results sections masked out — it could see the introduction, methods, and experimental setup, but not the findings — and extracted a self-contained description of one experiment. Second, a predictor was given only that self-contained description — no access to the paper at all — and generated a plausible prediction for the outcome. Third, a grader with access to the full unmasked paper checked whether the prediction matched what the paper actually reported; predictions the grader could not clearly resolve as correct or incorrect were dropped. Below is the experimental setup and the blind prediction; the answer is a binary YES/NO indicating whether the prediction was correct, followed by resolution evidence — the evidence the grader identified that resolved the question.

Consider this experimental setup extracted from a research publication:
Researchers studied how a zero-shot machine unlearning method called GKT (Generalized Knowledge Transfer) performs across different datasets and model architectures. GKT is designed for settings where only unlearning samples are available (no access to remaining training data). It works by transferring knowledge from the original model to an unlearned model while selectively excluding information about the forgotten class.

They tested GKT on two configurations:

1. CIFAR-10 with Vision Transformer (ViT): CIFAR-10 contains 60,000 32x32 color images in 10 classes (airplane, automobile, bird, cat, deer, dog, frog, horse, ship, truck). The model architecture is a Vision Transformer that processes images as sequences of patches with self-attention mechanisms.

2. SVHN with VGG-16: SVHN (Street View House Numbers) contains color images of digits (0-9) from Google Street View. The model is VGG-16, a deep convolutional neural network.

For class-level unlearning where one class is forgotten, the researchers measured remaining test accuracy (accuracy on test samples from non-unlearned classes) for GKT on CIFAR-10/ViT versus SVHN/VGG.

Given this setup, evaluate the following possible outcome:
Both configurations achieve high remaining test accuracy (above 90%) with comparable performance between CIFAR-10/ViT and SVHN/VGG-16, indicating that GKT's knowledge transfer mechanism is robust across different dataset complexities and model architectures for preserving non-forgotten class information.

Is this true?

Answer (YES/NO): NO